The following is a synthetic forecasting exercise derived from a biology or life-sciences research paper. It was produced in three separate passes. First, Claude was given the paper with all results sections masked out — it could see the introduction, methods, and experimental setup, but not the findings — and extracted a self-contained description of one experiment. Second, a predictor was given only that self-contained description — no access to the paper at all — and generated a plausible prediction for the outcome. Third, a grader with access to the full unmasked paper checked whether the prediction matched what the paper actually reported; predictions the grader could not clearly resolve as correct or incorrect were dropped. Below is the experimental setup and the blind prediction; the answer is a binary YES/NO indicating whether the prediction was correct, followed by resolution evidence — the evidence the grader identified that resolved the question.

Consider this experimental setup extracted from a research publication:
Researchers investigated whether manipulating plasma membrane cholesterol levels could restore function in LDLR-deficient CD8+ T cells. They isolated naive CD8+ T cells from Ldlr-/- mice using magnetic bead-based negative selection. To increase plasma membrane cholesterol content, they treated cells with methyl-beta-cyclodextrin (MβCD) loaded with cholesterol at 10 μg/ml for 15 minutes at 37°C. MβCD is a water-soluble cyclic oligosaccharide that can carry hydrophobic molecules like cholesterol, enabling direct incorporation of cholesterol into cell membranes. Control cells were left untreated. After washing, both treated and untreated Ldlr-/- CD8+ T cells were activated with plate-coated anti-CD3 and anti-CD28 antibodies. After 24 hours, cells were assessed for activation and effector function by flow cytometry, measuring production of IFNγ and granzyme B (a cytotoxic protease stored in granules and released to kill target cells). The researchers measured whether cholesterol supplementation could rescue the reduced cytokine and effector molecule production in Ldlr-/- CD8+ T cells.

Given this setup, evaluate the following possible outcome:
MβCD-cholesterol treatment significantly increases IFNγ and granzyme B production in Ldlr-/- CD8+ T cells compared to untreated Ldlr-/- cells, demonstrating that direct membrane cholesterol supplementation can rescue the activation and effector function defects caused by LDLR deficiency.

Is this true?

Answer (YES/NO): NO